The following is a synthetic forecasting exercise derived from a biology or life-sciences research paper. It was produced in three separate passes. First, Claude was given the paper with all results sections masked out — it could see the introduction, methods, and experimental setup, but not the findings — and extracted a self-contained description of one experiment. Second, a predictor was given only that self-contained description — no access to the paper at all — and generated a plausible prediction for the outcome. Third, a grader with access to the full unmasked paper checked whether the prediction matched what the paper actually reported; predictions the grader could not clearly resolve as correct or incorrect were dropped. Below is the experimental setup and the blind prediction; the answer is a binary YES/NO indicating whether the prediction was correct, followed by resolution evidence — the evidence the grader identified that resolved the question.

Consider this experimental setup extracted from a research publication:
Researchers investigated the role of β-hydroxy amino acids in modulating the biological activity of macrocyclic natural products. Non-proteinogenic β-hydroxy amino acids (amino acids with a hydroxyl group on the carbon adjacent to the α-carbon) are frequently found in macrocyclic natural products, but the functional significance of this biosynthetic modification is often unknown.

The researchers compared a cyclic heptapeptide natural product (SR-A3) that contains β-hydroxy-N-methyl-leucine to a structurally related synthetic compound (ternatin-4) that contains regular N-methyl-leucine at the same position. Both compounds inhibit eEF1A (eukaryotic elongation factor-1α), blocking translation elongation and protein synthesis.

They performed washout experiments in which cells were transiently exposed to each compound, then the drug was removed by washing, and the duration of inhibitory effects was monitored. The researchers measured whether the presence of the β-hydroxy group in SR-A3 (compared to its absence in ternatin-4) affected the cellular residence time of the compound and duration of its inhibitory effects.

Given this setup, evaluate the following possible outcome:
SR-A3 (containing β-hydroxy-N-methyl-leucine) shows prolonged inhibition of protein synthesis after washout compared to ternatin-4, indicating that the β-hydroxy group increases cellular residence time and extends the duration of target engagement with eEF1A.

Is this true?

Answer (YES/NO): YES